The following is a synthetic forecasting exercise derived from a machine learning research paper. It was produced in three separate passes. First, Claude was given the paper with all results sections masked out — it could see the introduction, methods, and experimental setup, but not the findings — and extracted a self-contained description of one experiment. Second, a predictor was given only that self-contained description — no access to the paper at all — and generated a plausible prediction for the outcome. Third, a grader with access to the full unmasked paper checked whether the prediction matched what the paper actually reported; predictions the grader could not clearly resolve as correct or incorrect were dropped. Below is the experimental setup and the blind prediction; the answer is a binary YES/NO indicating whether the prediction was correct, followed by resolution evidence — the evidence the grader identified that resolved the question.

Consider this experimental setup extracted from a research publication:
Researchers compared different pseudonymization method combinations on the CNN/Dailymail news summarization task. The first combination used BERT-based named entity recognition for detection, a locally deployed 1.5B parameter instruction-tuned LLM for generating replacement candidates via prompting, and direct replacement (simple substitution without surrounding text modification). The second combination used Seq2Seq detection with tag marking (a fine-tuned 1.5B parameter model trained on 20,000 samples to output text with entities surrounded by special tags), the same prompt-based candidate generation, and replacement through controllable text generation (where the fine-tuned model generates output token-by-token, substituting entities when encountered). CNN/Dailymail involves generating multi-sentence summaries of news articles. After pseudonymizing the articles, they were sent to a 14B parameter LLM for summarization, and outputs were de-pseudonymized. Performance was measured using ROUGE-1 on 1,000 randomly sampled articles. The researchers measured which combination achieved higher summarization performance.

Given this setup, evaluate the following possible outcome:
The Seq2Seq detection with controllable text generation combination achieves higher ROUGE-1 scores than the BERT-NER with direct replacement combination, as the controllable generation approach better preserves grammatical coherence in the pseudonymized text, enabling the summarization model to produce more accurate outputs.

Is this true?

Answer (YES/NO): YES